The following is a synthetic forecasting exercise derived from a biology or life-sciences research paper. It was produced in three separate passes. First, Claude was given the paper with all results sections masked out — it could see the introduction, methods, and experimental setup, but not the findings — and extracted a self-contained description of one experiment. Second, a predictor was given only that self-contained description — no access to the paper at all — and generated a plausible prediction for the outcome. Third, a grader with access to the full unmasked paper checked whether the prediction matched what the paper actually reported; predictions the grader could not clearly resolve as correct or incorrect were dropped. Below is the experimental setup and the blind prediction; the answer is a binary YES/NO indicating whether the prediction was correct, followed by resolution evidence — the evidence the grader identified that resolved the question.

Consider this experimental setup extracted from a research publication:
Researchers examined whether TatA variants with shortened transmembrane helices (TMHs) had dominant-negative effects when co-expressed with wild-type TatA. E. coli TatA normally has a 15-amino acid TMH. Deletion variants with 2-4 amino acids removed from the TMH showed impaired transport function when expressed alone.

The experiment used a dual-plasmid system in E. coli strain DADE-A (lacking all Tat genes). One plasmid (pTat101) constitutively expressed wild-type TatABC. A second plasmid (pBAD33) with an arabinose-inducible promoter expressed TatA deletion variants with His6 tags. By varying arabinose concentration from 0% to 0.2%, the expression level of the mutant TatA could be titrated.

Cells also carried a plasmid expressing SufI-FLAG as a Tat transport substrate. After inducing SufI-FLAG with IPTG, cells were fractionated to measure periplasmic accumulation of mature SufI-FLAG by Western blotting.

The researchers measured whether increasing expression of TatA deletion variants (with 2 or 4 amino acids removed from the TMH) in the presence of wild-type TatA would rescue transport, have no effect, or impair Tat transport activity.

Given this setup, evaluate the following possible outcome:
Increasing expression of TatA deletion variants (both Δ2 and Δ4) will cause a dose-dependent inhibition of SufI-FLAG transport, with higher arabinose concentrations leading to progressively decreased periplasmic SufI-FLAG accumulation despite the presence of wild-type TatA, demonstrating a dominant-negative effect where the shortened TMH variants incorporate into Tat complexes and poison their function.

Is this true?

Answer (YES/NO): NO